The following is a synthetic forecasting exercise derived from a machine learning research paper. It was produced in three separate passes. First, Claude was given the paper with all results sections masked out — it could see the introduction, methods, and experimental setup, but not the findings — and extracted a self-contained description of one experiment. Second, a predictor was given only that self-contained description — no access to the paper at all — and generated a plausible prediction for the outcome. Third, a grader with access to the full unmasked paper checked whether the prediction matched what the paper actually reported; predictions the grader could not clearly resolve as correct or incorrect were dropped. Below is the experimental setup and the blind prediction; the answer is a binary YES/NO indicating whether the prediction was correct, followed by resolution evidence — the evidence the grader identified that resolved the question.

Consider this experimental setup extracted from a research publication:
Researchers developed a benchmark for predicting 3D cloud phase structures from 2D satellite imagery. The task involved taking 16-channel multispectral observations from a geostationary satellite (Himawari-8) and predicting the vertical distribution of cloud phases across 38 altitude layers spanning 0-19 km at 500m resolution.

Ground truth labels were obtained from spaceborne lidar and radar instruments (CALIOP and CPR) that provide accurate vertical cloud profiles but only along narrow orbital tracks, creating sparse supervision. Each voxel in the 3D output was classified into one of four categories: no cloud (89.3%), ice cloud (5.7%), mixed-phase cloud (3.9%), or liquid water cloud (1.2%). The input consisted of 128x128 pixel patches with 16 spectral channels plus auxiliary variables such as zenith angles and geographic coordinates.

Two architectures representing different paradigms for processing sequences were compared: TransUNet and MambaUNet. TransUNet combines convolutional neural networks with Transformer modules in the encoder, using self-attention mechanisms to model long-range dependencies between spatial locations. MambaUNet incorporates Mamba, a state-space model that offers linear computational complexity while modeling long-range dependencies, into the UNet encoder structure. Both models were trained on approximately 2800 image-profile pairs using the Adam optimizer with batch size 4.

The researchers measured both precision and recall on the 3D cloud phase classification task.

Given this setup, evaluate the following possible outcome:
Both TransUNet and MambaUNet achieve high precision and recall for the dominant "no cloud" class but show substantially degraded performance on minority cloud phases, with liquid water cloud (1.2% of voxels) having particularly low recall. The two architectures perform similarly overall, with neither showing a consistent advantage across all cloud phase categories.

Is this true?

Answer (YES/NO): NO